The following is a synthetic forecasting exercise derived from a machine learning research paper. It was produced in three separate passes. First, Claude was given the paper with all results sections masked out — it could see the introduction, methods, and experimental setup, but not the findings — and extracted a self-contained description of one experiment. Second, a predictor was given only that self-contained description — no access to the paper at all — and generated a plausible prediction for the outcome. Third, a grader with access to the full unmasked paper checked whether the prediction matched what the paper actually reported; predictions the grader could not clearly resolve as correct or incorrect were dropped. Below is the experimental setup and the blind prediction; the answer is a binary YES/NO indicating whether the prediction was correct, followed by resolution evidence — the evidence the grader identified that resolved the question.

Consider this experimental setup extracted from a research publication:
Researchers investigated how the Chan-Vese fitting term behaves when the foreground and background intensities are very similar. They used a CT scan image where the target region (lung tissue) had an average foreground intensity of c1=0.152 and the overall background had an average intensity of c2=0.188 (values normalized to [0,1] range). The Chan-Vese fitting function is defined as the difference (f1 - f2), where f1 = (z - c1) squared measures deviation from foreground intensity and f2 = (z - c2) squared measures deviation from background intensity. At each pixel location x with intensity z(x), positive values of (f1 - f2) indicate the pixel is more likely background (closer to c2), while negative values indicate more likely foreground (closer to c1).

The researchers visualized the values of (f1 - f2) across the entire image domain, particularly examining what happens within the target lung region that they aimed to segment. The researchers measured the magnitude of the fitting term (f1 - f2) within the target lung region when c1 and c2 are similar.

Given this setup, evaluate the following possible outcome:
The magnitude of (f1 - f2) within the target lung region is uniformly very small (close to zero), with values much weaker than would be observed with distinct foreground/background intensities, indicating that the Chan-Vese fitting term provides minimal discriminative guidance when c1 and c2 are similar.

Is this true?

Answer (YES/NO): YES